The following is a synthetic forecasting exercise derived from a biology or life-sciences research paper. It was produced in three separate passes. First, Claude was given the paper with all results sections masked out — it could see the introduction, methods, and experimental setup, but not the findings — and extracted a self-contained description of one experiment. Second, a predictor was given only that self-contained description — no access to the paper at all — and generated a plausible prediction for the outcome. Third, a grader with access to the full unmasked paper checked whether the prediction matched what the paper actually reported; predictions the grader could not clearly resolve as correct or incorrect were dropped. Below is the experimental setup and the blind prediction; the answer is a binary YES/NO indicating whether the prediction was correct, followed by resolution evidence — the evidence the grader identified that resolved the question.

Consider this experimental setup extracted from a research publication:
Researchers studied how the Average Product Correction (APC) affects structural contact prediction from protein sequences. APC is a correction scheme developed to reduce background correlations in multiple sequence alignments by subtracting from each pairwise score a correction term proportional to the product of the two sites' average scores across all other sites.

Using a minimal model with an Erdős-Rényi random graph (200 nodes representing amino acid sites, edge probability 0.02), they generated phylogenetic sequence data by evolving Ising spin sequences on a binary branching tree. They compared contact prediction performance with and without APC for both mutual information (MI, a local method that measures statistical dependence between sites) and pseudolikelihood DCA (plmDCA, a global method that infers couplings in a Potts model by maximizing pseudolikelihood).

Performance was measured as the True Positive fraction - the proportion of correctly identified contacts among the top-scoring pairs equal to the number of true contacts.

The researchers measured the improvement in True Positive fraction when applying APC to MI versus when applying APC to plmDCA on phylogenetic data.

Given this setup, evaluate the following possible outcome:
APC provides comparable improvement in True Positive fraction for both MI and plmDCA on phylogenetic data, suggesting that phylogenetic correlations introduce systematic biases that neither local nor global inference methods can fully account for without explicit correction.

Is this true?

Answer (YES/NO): NO